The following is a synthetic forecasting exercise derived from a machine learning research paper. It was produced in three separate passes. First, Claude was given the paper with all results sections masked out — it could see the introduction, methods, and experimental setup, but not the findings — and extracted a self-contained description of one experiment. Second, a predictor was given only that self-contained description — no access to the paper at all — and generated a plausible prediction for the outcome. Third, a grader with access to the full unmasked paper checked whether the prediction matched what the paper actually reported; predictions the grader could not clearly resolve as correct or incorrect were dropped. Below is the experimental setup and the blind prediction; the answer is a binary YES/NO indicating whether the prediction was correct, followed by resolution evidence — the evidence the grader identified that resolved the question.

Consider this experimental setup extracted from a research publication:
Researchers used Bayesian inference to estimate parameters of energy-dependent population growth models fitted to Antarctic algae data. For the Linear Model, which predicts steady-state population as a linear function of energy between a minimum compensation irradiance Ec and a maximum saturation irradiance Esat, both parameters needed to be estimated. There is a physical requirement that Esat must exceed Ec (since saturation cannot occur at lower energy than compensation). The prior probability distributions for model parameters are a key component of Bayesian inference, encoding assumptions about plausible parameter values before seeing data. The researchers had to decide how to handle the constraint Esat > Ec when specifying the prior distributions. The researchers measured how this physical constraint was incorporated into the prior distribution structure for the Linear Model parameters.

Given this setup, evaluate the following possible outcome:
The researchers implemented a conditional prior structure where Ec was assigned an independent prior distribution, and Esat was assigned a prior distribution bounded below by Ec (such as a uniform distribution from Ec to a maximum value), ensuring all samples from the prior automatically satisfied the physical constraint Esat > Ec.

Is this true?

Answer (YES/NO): NO